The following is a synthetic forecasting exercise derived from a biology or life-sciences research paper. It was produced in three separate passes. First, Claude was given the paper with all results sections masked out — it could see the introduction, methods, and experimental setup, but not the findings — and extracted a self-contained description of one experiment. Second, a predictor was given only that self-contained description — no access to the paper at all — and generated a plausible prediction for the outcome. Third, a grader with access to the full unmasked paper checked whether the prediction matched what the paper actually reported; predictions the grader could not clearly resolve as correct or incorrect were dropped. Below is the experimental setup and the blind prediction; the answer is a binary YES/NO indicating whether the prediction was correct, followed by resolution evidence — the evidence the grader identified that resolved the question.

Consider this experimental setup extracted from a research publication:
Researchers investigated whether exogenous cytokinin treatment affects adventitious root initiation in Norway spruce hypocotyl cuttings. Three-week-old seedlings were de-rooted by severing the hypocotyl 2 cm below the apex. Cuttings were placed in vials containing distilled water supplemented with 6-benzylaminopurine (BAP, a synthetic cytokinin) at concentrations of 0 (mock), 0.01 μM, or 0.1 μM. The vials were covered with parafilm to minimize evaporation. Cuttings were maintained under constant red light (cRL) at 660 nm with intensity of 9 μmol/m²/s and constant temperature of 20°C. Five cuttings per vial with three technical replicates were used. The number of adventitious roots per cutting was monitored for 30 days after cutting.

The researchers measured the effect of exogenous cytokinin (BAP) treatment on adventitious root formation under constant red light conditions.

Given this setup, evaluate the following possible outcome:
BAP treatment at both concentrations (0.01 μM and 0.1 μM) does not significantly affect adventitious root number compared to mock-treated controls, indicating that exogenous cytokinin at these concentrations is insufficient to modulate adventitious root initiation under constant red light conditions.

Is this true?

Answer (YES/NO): NO